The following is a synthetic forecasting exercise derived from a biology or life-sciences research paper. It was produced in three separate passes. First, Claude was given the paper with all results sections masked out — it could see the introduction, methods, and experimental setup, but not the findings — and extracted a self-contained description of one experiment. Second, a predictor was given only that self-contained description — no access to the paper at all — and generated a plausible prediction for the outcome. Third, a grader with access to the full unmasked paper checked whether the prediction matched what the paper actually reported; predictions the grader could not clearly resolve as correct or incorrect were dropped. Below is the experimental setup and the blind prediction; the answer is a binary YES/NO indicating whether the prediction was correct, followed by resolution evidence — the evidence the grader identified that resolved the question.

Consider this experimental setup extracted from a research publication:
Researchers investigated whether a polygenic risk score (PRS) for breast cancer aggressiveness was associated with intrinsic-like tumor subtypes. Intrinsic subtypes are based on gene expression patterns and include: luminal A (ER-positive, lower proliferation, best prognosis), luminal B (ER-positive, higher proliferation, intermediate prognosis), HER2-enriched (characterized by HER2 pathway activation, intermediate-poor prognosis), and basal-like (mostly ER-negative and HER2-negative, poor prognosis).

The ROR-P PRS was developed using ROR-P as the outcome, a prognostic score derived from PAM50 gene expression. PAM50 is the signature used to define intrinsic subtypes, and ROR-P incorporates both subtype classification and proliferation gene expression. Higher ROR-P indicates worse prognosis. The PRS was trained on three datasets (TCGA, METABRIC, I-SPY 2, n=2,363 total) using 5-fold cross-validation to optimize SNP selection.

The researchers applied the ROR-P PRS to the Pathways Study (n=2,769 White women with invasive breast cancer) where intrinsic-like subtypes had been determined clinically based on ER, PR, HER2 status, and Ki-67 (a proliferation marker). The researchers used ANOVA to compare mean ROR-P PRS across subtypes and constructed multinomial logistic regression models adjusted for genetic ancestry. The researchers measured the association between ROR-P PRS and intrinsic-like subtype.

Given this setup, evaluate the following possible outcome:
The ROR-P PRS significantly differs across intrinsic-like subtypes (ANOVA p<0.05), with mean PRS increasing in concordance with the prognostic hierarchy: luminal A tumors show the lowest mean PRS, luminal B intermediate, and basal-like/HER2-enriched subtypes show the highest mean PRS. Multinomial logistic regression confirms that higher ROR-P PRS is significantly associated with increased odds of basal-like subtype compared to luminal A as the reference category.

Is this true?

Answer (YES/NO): NO